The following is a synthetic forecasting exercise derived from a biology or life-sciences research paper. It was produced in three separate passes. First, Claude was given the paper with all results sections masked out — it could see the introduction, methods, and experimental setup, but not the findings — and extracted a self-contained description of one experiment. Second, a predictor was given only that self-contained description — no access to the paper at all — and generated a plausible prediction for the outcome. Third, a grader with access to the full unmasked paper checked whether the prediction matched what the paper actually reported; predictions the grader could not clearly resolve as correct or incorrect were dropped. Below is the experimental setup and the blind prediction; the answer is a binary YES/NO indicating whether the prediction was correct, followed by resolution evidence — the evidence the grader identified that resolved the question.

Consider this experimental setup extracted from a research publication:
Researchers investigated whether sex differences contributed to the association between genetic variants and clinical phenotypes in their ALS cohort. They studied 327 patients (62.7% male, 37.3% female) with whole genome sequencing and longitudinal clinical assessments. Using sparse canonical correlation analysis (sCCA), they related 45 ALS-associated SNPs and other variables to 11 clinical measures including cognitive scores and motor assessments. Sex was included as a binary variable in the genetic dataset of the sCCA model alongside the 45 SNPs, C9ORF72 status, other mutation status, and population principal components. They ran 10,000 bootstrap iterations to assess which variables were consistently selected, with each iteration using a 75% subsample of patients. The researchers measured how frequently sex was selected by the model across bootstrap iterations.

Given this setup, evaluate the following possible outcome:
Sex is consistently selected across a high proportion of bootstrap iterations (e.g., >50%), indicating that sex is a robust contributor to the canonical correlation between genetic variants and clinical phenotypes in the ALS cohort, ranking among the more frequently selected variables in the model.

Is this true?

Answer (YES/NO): YES